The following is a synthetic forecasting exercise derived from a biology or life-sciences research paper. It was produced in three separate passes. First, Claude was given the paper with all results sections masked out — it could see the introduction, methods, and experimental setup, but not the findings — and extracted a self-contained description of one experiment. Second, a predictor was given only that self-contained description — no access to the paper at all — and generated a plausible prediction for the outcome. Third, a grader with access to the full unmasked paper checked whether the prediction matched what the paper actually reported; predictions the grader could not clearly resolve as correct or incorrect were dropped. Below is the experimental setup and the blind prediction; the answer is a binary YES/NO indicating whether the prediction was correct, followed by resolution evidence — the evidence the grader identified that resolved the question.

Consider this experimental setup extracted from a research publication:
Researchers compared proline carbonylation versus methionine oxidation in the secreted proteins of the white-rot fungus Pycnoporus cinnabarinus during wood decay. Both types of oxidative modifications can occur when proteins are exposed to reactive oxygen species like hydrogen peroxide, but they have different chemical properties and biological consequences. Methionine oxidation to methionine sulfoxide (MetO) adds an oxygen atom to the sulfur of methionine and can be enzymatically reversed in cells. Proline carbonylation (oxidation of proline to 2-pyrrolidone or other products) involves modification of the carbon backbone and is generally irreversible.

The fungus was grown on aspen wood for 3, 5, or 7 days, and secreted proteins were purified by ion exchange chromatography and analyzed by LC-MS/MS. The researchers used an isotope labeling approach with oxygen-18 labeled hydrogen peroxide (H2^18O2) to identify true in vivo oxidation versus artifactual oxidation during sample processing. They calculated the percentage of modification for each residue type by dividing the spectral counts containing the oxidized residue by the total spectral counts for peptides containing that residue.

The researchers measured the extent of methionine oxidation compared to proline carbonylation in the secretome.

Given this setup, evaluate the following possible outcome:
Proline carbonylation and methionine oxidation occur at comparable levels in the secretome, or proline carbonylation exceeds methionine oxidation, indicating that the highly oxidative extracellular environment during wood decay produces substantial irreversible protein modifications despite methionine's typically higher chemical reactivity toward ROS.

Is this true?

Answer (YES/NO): NO